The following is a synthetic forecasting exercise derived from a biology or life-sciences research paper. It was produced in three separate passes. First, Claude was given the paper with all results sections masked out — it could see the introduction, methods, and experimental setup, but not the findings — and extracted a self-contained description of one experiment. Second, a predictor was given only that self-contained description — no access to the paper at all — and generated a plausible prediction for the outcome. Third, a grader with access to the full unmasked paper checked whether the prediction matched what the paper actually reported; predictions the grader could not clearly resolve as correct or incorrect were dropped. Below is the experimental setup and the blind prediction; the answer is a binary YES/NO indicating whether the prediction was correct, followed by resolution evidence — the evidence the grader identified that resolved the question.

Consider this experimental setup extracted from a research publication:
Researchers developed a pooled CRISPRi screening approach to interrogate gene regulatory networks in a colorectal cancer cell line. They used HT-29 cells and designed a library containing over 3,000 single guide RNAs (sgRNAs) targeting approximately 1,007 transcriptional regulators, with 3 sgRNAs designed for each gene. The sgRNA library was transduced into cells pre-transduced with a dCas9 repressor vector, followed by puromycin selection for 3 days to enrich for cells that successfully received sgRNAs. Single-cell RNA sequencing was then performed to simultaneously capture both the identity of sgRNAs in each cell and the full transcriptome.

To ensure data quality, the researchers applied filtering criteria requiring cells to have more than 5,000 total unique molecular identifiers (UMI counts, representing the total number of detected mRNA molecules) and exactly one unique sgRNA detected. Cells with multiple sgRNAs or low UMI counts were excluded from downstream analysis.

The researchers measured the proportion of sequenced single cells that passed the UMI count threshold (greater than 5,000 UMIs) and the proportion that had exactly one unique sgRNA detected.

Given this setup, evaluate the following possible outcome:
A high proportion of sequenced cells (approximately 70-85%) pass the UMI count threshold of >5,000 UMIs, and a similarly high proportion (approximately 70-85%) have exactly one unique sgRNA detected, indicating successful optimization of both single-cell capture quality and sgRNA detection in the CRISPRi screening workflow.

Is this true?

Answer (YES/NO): NO